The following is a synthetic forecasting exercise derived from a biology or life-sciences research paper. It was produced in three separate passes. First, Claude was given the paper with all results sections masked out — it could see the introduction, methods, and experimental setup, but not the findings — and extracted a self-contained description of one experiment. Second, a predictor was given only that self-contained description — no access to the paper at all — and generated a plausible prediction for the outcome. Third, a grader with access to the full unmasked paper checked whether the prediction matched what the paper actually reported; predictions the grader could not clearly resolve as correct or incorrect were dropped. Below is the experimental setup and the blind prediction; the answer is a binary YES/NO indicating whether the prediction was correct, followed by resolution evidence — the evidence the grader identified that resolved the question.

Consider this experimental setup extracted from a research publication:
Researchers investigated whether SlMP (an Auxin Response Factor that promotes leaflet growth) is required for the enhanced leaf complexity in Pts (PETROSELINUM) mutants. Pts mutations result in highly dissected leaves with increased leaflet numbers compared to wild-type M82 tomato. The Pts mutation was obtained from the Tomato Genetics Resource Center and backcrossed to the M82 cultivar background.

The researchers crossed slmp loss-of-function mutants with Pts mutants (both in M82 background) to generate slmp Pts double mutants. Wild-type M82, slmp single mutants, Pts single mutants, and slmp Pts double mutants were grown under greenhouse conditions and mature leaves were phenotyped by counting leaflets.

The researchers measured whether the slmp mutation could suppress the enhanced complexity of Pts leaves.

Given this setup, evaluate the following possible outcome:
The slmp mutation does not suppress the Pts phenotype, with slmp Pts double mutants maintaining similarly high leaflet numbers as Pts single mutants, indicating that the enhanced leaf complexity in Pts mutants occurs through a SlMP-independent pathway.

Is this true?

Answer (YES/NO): NO